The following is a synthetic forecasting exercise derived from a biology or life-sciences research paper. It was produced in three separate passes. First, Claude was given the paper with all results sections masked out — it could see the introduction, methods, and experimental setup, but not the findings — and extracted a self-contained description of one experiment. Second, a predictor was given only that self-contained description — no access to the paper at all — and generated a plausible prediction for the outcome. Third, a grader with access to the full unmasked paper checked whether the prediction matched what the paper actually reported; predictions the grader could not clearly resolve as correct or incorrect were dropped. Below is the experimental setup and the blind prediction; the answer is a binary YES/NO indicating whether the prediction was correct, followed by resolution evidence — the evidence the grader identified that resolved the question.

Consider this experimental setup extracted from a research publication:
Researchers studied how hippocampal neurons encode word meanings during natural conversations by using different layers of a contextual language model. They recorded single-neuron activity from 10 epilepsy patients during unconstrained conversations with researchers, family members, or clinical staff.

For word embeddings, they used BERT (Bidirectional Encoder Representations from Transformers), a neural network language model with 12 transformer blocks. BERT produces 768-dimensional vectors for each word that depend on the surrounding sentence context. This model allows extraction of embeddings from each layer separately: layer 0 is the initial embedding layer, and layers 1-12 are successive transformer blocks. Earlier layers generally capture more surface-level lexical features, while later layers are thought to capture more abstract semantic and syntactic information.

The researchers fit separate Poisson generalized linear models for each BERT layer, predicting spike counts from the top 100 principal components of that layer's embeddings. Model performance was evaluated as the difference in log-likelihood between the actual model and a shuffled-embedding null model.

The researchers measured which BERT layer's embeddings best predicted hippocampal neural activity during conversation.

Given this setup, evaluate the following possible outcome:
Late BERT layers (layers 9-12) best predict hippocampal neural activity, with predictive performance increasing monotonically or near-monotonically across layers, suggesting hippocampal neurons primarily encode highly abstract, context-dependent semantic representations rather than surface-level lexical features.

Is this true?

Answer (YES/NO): YES